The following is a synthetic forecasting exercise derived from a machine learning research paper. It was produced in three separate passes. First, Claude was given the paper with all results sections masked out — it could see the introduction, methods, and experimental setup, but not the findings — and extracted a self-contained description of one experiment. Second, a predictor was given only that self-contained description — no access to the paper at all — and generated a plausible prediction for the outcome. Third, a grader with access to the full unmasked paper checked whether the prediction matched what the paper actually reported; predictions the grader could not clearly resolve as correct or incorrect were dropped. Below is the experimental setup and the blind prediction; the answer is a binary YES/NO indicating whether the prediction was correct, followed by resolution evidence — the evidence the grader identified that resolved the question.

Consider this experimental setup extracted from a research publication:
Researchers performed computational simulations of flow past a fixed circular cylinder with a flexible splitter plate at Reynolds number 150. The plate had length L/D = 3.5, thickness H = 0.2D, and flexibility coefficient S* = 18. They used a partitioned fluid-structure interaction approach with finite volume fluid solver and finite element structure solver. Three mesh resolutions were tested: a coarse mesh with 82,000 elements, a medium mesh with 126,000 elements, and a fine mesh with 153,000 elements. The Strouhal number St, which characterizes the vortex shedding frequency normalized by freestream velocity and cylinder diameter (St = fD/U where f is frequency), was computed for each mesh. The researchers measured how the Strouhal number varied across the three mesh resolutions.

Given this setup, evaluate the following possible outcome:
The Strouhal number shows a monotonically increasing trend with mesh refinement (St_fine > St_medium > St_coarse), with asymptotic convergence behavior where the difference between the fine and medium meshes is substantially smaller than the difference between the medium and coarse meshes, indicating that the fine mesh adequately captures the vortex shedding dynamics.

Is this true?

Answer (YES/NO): NO